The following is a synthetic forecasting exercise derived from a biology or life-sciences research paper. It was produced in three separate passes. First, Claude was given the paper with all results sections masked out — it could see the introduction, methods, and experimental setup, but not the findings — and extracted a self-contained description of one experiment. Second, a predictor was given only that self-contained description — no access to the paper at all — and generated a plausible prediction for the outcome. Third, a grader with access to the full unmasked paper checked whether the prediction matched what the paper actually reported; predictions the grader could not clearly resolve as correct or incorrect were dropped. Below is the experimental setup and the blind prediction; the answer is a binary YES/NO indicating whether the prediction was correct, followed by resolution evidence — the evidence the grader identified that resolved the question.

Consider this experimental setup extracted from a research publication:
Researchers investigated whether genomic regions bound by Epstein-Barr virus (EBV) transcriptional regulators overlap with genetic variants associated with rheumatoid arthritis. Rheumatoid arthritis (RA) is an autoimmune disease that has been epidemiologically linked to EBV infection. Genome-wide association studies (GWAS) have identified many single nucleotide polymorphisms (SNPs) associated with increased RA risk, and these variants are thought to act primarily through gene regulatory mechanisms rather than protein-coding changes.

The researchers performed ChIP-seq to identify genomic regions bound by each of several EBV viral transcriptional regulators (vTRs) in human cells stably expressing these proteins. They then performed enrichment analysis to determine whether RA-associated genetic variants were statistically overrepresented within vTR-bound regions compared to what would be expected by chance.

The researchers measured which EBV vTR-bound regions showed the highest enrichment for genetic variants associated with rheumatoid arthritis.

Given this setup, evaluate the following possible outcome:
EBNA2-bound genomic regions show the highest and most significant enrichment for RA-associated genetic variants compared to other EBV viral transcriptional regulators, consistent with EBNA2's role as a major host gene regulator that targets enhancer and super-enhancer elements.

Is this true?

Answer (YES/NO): NO